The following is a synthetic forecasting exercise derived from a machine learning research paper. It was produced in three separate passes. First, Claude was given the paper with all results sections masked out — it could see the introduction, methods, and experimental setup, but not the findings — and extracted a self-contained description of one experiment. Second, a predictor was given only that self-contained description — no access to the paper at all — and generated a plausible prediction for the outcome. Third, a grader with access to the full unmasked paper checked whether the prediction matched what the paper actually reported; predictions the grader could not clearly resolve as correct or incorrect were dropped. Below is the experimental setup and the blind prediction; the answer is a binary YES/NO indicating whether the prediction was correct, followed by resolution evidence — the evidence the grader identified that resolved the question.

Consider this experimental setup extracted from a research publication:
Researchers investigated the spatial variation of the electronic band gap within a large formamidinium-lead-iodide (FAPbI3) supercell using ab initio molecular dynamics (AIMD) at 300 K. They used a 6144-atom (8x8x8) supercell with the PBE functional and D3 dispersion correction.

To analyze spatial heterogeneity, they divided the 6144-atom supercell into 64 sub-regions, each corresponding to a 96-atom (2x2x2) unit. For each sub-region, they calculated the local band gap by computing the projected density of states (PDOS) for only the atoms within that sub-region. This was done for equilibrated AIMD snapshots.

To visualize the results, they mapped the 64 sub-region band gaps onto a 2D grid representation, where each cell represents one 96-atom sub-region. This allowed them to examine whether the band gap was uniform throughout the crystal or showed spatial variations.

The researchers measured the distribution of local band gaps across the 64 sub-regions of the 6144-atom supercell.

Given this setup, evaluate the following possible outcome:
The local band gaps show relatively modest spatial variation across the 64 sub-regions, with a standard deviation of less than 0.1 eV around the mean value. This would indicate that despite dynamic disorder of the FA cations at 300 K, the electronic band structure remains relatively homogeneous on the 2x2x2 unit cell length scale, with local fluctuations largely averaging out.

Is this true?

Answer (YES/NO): NO